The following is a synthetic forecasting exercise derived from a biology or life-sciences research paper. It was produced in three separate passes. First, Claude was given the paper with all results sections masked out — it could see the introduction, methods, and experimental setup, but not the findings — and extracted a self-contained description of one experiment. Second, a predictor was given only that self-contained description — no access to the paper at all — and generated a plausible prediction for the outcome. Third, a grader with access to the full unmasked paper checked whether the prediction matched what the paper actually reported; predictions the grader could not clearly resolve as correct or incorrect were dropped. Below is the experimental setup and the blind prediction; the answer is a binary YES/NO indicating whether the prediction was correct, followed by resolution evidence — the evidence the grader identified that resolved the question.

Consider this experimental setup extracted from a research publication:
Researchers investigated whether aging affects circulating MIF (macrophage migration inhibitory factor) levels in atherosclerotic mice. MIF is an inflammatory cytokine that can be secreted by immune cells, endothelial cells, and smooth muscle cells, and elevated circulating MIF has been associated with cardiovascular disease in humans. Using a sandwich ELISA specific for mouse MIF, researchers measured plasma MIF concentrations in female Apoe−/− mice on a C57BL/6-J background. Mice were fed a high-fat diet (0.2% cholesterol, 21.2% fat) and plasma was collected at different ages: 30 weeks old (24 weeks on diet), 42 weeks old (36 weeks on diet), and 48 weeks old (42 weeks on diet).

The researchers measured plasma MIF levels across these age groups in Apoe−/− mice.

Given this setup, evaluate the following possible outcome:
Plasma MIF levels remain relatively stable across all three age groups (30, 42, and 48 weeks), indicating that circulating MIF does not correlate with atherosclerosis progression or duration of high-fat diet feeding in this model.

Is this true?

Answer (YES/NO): YES